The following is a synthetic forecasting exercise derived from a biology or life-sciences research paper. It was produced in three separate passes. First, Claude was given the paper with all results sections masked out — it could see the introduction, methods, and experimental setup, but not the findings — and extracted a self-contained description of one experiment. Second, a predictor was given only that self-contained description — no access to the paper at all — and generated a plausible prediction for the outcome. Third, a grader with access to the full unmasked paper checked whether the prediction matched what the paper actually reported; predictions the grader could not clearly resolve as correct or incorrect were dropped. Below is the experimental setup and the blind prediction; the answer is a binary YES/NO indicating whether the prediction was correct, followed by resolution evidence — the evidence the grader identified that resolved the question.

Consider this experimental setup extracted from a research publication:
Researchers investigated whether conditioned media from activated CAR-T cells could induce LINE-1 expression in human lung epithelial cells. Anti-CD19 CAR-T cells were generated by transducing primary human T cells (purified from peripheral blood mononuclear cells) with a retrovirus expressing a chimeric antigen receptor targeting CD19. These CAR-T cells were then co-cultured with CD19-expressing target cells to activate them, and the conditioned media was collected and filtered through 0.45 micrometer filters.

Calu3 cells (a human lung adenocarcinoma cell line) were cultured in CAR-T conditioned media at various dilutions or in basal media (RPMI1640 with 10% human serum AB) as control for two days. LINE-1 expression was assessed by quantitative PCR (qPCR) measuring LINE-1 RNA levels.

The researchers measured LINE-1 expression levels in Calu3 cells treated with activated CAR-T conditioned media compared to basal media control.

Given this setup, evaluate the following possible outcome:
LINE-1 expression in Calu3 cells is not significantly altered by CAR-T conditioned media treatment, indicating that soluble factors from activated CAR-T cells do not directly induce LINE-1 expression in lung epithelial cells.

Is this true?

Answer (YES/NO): NO